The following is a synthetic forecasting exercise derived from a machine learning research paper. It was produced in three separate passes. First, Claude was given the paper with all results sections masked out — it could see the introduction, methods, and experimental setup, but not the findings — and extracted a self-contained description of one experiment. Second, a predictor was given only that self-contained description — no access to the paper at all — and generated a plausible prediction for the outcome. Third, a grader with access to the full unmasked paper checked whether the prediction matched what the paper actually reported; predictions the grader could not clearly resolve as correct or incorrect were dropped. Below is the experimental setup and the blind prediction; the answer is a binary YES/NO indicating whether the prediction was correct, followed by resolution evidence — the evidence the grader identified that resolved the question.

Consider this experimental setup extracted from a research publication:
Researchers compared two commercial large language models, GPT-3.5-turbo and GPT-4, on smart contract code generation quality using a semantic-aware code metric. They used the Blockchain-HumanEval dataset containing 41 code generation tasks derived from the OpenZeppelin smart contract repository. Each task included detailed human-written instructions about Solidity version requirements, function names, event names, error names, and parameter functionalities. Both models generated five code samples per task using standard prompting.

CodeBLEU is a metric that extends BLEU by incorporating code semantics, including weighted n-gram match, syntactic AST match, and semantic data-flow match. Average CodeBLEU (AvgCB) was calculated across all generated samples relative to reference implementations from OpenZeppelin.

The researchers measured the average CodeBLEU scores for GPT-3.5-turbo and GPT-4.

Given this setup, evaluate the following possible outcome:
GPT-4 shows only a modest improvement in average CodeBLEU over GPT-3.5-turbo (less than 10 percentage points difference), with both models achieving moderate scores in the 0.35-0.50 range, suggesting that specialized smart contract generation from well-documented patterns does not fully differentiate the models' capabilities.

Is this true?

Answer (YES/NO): NO